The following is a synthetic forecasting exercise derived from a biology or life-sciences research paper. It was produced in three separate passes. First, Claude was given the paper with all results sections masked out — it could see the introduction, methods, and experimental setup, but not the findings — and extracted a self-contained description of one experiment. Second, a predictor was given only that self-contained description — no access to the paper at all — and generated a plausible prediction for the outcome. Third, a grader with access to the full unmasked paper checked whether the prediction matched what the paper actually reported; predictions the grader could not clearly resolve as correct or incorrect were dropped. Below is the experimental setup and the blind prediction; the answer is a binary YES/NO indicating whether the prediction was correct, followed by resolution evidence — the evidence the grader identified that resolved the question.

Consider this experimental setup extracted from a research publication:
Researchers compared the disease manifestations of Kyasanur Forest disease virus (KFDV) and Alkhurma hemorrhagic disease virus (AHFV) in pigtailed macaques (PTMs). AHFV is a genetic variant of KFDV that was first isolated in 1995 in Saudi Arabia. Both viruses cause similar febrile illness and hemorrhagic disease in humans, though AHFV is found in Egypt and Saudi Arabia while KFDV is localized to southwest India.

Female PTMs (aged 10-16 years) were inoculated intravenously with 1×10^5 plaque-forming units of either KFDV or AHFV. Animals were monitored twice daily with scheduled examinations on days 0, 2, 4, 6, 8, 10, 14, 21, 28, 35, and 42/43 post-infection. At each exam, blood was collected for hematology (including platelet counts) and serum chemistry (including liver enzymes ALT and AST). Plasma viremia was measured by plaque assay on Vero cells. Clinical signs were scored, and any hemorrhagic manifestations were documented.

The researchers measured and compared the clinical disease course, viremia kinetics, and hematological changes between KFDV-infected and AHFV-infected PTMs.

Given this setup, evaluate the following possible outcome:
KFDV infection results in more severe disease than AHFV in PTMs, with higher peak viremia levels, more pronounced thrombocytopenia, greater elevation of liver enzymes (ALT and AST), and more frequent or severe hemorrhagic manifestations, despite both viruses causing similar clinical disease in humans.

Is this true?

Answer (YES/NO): NO